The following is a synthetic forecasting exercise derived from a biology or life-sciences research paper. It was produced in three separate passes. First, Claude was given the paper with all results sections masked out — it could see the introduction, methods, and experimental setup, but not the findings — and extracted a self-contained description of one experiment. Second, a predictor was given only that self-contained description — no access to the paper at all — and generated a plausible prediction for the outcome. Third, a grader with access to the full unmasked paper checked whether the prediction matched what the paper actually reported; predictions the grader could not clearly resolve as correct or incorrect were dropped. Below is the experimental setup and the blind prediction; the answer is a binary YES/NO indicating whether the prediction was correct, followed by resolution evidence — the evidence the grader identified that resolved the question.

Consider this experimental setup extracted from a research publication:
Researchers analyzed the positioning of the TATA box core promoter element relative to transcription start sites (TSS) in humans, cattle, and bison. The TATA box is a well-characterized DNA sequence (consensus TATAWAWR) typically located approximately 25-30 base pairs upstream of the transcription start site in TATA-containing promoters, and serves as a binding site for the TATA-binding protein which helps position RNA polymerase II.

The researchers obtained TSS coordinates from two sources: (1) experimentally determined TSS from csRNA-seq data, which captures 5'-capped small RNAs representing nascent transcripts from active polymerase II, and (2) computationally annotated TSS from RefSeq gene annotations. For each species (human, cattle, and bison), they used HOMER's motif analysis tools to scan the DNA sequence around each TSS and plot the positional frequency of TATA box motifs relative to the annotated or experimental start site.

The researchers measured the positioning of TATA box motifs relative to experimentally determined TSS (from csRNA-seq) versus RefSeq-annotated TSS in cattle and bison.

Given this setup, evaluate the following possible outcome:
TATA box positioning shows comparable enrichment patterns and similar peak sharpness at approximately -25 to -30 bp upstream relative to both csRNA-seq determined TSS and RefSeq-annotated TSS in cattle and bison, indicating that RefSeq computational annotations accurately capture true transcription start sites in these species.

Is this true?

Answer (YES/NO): NO